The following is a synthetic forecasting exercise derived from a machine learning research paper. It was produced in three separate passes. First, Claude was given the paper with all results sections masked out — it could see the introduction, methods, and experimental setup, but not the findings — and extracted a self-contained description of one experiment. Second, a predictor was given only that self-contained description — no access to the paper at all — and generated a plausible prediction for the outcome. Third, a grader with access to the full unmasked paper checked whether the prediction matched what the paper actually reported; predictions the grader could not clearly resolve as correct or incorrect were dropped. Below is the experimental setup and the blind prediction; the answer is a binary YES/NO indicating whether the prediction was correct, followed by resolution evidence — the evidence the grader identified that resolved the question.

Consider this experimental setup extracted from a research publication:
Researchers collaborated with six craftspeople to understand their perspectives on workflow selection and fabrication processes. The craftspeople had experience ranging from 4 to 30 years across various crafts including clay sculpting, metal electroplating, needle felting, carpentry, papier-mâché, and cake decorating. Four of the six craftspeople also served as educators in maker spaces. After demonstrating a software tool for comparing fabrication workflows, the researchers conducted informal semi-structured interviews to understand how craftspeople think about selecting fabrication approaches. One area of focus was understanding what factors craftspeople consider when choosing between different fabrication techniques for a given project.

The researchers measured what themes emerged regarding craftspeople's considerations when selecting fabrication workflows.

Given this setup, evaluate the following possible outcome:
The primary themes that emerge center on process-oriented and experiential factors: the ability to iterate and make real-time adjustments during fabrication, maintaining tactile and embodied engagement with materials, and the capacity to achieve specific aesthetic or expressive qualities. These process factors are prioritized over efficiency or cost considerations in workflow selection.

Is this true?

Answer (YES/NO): NO